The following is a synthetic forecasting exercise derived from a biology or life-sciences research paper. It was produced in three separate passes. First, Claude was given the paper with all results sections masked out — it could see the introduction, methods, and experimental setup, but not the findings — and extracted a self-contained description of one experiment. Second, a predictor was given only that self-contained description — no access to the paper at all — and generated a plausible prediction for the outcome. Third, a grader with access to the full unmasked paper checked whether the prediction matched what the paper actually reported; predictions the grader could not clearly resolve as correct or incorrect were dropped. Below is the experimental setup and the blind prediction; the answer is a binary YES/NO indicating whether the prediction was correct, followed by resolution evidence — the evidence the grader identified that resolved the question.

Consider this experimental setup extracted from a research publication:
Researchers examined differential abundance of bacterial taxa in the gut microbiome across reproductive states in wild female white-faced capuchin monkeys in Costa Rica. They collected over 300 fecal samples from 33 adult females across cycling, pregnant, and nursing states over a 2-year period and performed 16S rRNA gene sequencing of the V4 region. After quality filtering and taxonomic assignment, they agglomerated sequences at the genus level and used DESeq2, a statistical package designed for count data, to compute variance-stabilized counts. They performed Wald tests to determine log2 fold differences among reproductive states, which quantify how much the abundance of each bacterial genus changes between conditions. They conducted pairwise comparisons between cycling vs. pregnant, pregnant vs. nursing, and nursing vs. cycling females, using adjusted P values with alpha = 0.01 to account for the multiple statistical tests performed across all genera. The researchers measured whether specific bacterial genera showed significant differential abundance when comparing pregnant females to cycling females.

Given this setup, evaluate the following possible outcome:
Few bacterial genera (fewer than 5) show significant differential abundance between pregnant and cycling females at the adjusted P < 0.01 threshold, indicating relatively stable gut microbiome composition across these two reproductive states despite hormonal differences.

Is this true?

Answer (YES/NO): YES